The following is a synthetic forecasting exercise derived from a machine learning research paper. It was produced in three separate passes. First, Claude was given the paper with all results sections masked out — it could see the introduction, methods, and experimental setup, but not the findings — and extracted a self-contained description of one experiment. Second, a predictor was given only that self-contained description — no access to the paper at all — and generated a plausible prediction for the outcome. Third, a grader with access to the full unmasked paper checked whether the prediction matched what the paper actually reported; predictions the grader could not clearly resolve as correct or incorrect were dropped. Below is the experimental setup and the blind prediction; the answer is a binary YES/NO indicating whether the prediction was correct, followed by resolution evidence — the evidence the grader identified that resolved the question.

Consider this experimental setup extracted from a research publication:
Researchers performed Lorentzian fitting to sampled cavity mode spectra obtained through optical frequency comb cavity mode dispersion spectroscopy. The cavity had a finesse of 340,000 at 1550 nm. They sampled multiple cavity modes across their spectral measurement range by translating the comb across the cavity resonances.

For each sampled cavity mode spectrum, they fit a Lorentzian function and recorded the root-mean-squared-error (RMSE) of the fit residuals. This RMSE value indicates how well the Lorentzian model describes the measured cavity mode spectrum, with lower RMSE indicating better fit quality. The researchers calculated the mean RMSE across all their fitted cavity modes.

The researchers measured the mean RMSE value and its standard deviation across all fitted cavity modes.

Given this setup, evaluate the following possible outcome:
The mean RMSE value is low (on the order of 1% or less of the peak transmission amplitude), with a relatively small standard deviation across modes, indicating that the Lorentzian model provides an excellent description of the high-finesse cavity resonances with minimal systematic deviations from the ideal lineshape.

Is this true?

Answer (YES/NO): NO